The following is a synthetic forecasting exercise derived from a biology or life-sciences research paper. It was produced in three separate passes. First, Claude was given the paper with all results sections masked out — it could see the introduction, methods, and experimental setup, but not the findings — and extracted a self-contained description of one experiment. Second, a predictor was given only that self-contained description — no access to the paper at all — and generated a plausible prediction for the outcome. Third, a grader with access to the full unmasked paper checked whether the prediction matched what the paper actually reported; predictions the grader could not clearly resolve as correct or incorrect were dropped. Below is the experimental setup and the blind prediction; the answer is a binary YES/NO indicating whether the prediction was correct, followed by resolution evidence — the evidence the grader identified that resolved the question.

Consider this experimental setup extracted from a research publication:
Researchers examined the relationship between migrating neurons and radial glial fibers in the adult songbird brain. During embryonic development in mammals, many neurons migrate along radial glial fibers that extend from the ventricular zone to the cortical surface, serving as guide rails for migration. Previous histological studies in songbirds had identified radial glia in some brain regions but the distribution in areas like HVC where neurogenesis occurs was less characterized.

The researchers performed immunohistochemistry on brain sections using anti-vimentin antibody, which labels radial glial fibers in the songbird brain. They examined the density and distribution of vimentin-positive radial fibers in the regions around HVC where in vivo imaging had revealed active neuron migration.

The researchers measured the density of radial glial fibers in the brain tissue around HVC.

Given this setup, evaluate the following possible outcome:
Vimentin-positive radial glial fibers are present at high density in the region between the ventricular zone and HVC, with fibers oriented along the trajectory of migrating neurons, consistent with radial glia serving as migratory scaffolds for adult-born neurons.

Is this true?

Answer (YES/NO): NO